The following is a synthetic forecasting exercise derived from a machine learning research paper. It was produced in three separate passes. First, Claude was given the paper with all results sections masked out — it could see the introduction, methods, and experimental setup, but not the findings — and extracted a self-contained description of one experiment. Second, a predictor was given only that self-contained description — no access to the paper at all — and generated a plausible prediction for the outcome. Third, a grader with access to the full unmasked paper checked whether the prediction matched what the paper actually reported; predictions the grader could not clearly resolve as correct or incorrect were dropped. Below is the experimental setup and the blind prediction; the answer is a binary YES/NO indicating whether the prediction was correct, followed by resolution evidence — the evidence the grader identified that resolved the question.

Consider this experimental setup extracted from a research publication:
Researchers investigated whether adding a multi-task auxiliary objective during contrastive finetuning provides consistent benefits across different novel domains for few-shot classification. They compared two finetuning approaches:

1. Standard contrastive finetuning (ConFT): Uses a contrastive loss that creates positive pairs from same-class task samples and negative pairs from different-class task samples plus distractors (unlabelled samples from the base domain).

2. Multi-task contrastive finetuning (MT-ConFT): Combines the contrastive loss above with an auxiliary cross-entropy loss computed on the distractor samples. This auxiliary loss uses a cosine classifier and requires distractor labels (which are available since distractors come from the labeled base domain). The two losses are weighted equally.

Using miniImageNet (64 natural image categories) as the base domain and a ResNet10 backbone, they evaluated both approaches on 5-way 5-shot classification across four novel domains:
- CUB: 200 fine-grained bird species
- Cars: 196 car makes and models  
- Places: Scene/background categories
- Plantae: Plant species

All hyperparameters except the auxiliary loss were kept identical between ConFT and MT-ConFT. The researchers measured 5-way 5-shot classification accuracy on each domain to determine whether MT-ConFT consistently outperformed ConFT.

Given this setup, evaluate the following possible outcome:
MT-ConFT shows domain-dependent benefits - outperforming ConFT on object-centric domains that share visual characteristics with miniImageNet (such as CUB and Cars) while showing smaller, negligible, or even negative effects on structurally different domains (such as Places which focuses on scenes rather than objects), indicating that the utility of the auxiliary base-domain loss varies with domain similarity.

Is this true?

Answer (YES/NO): NO